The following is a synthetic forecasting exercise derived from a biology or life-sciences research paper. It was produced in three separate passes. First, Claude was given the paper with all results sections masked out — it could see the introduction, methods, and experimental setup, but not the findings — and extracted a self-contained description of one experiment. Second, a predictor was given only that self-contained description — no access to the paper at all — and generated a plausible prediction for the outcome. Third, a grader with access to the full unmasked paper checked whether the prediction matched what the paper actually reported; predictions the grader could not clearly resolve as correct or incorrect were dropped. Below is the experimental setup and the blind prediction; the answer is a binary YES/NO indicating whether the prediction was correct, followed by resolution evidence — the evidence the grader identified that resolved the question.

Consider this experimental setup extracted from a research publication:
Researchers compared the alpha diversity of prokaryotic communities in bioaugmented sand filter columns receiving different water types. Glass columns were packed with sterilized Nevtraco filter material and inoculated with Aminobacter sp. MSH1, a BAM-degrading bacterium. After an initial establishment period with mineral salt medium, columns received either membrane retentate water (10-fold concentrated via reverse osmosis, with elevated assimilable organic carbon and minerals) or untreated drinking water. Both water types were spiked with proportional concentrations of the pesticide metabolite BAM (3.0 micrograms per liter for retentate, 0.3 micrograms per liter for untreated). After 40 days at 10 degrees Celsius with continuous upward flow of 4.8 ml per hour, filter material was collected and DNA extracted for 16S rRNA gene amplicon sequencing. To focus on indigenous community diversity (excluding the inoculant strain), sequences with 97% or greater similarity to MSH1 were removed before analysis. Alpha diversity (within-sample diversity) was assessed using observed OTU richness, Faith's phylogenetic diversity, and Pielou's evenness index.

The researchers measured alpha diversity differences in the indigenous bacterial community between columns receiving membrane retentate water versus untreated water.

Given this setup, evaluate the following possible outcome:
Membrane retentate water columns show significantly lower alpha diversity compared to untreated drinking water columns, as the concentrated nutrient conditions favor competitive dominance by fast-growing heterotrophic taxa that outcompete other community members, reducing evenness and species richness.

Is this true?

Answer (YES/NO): NO